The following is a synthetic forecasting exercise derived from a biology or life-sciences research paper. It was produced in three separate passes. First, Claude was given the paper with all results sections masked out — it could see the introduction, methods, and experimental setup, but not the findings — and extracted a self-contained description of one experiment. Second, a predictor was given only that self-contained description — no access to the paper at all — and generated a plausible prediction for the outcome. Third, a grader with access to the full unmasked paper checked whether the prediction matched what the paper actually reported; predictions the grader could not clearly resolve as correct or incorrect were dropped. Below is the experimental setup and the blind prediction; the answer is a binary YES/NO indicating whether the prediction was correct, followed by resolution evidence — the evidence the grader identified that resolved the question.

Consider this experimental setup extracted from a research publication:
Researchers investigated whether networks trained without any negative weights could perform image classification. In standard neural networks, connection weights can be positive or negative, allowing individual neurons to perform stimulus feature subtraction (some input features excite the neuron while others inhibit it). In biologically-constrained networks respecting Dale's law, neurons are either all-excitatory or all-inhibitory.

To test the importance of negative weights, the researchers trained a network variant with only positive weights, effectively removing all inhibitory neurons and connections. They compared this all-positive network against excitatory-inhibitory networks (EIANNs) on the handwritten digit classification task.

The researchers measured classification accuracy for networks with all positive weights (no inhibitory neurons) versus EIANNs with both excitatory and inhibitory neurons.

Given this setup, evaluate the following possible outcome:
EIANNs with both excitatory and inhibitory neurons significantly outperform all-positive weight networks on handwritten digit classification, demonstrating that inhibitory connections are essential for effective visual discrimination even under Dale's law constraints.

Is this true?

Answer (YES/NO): YES